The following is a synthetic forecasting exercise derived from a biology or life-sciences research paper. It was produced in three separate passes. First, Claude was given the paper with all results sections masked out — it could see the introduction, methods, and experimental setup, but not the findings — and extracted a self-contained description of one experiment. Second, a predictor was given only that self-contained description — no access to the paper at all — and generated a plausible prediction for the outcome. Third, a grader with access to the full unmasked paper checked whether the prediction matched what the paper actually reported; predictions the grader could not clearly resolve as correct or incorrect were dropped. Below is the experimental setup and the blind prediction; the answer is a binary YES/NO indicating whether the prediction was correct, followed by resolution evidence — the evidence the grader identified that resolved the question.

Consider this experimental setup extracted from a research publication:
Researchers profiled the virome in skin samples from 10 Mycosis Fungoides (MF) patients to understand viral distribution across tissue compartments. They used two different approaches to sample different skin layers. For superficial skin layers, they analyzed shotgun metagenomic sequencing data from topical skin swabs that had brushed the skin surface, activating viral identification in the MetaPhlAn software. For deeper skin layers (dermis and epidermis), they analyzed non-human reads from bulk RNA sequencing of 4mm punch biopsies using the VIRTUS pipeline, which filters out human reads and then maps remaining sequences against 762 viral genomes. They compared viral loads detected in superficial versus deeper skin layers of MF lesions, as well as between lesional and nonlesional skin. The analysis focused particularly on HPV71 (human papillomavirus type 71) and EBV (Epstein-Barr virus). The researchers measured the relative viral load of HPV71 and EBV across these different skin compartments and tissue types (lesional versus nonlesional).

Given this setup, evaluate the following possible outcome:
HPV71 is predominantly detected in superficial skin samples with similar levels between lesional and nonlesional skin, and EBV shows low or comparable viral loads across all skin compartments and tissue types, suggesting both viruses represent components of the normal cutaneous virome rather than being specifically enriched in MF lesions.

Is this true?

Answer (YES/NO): NO